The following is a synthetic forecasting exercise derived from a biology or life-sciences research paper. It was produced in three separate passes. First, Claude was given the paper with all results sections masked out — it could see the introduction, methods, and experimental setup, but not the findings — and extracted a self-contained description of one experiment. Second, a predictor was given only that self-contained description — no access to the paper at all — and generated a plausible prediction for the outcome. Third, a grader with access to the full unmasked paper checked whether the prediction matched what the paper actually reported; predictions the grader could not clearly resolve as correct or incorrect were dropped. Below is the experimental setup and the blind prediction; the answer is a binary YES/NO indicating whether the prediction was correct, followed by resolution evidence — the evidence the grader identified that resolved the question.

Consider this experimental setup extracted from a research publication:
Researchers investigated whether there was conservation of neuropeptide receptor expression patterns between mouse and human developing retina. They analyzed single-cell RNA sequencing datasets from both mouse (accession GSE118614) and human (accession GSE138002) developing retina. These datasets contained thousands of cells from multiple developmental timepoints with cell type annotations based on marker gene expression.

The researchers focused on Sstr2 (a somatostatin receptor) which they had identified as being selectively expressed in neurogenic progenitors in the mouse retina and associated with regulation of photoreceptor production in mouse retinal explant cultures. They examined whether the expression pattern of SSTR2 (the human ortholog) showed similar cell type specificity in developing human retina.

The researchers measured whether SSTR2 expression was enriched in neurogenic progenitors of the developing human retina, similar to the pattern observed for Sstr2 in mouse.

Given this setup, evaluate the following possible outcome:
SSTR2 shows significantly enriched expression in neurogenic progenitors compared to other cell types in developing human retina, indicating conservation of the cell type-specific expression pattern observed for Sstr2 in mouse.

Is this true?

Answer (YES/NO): YES